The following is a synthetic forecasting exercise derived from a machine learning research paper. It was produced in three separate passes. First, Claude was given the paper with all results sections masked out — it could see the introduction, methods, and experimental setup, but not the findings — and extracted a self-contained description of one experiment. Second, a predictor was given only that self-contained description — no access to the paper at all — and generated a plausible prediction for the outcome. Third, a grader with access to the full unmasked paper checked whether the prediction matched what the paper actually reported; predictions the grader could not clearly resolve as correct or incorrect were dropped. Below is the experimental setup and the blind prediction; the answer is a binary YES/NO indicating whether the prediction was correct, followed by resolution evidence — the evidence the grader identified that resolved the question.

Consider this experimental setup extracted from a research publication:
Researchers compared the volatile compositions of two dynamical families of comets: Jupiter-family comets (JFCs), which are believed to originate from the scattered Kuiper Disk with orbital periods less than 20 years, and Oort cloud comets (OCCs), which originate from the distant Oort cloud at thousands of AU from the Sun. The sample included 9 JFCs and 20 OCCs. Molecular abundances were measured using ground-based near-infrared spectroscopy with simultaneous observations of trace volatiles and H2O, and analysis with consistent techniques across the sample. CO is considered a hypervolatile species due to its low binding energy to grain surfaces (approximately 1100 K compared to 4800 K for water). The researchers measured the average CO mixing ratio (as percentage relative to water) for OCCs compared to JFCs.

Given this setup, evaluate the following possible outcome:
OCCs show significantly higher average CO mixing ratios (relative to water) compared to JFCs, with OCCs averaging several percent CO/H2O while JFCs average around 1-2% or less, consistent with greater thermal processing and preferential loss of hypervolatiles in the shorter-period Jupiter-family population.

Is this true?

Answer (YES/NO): YES